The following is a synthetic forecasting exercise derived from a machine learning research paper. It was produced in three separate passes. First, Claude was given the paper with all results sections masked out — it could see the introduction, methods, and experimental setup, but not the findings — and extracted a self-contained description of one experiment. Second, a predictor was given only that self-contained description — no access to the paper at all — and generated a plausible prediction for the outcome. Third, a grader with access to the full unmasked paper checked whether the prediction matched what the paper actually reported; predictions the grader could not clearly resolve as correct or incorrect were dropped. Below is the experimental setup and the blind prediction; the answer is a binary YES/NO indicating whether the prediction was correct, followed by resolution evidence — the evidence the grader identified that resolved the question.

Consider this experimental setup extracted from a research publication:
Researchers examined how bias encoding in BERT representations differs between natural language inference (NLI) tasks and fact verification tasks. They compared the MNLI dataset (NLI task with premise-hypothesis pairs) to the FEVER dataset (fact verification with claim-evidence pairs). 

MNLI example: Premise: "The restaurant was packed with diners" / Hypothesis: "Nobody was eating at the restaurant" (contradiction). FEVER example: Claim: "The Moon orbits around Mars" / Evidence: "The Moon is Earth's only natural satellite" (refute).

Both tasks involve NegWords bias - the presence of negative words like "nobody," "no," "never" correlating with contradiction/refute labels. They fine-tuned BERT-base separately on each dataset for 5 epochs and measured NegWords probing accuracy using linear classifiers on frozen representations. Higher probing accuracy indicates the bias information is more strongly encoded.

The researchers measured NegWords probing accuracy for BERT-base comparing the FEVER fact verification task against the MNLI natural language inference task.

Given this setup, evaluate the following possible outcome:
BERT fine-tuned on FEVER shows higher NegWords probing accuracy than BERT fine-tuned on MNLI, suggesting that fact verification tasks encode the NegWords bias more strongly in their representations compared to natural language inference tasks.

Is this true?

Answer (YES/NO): NO